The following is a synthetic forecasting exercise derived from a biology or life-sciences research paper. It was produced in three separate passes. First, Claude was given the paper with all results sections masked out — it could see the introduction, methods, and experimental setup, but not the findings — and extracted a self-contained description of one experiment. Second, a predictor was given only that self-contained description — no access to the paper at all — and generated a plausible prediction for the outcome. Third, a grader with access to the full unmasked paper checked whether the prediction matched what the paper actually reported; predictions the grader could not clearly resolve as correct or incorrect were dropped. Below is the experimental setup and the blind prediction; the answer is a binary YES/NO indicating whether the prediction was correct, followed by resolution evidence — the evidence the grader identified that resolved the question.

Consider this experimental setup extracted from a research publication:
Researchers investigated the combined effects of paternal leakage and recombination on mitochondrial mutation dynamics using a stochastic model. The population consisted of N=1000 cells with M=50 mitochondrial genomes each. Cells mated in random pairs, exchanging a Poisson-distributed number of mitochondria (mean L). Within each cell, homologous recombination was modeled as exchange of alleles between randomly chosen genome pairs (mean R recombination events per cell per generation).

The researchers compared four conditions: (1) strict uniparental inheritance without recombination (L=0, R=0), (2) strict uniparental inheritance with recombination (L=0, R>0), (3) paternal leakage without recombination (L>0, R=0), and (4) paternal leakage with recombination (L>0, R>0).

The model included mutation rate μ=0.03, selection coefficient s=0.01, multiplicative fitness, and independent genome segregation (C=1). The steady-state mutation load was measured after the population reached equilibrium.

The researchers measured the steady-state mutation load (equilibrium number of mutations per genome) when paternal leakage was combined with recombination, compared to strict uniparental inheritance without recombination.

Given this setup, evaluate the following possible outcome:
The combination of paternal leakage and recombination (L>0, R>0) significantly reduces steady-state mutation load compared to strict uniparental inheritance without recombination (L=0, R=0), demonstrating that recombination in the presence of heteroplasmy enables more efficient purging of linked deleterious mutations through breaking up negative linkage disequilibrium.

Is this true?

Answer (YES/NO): NO